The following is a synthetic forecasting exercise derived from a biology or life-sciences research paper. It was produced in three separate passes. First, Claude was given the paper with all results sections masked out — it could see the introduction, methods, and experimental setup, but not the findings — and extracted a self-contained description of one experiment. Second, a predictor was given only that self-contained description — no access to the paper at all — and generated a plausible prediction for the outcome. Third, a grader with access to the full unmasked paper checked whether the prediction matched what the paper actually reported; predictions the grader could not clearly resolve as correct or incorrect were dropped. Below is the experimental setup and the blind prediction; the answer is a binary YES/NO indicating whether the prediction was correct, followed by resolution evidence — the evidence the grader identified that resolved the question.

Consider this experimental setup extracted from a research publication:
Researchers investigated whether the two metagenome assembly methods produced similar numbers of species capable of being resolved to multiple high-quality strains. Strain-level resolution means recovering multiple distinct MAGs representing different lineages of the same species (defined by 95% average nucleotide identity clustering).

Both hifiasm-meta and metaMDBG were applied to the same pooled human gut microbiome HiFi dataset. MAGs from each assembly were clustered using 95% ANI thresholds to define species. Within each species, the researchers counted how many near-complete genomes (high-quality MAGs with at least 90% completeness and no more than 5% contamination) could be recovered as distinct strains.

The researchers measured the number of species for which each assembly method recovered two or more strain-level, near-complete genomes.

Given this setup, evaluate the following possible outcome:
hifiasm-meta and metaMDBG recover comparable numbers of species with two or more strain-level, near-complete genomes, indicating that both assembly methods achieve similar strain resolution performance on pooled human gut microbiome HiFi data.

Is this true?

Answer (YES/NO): YES